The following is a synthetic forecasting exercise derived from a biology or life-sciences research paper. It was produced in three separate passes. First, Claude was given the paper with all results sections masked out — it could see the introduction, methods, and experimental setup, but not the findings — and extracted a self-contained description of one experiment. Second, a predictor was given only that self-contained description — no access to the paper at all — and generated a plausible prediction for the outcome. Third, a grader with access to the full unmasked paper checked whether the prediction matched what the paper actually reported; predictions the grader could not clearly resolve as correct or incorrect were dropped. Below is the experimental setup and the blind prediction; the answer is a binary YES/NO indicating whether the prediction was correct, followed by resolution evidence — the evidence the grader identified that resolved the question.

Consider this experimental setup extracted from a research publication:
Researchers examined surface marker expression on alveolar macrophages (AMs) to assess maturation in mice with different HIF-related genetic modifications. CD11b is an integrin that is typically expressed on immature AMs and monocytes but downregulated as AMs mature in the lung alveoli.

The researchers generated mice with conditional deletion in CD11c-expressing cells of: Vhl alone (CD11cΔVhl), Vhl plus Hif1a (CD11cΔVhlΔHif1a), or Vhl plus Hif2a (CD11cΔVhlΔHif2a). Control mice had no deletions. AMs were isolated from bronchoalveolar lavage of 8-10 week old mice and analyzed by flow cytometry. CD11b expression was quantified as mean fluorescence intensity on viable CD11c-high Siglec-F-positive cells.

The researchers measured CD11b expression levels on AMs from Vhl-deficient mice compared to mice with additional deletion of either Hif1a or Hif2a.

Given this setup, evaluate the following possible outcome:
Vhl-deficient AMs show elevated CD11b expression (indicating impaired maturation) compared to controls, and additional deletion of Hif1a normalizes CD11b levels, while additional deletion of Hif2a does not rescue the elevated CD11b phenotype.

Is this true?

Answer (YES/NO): NO